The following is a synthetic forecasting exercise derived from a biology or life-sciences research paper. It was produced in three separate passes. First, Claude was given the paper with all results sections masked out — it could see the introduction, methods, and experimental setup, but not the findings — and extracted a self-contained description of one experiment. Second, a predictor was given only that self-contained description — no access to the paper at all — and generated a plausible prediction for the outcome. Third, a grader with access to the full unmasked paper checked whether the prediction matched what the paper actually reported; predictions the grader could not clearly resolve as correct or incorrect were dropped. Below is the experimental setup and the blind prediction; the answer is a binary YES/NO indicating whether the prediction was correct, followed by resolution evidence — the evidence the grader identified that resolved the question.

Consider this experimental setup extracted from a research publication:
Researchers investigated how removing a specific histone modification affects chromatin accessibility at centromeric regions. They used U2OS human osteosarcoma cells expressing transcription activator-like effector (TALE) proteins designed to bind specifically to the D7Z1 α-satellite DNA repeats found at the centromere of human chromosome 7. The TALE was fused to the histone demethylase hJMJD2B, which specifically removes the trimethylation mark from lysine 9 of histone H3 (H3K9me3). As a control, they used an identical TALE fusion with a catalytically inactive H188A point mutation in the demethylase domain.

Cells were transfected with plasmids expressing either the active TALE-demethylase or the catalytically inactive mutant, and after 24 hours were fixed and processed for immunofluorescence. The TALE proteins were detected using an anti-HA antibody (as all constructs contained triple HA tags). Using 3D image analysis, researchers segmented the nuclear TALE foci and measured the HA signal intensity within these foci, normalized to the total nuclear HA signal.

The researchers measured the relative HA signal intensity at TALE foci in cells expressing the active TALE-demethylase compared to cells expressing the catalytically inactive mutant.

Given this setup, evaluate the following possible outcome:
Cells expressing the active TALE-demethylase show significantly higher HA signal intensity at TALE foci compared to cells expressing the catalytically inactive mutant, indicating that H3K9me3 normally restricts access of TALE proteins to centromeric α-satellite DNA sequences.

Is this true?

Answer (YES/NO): YES